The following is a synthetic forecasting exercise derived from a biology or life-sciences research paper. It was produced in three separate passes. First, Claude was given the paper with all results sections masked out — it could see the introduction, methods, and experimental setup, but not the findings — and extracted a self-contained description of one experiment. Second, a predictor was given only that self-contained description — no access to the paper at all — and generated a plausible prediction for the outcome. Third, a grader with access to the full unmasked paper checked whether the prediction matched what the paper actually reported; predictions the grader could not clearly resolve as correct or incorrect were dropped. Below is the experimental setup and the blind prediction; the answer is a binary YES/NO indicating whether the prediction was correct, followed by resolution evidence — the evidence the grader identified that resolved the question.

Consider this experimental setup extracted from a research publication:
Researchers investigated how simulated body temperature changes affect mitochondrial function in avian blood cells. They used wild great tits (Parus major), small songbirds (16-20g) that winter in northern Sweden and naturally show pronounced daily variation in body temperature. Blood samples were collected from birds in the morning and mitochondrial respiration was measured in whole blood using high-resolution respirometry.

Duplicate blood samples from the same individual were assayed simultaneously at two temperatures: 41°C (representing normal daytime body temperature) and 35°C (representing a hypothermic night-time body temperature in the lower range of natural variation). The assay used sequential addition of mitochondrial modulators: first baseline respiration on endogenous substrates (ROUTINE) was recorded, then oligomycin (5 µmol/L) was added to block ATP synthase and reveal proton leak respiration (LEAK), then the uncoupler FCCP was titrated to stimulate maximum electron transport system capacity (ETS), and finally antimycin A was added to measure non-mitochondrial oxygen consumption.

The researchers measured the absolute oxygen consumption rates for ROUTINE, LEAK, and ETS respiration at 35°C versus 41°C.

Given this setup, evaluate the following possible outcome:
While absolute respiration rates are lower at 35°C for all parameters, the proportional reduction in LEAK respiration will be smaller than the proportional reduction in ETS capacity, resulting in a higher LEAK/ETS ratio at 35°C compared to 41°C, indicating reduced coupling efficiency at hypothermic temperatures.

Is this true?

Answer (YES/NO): NO